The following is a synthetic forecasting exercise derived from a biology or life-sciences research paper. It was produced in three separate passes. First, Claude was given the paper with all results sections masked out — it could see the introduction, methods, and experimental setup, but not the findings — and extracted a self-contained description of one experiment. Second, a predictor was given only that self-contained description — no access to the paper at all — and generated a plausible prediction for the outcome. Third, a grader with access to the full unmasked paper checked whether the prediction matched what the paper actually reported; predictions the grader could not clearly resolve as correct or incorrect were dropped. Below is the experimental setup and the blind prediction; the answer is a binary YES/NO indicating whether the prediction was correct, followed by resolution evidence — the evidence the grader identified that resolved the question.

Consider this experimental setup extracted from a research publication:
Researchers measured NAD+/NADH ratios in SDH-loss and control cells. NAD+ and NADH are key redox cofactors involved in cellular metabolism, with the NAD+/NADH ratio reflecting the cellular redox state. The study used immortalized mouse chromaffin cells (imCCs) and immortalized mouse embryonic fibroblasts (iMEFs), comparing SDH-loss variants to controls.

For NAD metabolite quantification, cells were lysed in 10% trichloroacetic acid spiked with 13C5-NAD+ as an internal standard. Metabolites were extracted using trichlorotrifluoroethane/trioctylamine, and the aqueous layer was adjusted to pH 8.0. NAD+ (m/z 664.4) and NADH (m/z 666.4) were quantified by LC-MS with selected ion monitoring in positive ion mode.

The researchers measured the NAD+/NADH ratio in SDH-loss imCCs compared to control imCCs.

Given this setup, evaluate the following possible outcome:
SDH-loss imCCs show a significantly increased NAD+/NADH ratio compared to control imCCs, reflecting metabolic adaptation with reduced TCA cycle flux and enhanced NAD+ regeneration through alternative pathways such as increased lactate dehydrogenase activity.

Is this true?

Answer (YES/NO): NO